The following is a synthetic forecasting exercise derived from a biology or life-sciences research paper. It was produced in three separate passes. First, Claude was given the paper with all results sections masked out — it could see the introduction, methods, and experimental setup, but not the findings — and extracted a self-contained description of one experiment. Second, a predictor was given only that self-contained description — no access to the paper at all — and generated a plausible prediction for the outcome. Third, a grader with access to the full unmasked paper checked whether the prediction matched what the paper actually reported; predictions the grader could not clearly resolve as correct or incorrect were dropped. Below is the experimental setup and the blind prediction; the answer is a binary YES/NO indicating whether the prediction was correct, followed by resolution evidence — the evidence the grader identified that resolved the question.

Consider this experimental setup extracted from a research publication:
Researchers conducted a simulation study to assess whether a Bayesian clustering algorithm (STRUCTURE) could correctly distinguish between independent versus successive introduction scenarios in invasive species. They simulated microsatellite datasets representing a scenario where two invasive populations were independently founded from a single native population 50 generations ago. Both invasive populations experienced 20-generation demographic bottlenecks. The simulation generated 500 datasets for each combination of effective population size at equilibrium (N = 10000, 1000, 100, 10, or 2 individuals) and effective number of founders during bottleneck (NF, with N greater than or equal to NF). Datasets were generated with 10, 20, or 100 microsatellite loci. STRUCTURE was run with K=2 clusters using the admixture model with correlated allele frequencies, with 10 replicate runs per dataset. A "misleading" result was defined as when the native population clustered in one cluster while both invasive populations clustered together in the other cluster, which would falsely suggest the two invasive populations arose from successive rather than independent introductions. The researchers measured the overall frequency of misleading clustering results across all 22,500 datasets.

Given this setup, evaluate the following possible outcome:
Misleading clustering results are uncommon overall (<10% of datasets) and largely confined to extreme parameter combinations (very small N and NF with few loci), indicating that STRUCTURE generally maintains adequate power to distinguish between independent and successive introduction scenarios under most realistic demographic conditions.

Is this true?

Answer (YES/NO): NO